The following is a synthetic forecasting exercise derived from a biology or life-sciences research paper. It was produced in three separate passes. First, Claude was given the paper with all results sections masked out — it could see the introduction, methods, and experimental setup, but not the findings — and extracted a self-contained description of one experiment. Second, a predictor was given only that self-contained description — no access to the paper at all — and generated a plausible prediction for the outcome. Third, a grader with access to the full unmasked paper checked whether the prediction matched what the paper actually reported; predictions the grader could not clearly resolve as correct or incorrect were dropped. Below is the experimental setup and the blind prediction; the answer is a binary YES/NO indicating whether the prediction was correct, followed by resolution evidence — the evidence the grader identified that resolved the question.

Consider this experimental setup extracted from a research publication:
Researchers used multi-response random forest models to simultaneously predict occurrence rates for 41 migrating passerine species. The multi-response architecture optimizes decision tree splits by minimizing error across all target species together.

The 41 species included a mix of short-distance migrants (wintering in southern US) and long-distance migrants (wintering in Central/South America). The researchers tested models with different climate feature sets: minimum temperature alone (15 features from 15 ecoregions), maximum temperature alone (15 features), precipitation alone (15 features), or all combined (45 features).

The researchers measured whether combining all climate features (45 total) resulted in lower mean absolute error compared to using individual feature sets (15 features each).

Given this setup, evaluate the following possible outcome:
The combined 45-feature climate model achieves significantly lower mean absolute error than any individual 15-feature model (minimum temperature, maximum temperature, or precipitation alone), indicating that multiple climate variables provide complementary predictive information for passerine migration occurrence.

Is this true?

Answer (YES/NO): NO